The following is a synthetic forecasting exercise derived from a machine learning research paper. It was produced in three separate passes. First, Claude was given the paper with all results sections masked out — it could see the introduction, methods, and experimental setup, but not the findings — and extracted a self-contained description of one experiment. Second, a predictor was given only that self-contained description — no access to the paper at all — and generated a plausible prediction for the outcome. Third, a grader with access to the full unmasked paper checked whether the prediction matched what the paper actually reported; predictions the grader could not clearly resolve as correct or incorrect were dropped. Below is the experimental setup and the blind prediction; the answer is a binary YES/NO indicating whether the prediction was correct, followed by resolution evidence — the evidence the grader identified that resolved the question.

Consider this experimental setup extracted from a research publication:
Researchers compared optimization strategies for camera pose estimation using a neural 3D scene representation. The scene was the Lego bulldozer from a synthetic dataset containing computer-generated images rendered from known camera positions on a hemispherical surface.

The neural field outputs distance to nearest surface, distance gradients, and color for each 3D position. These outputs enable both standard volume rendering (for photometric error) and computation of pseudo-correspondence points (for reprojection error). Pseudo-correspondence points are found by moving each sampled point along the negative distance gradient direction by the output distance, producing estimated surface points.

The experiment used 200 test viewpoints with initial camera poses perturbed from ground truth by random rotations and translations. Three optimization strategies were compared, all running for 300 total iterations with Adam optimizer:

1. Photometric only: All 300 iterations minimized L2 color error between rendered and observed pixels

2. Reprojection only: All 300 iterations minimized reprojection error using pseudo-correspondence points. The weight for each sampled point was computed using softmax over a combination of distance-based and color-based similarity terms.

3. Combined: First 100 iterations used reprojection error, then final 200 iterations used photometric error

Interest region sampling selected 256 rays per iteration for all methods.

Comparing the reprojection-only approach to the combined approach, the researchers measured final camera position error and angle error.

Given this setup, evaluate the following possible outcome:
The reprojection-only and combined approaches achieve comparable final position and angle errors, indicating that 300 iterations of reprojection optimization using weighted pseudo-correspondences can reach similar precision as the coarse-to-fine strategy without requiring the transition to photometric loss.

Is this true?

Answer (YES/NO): NO